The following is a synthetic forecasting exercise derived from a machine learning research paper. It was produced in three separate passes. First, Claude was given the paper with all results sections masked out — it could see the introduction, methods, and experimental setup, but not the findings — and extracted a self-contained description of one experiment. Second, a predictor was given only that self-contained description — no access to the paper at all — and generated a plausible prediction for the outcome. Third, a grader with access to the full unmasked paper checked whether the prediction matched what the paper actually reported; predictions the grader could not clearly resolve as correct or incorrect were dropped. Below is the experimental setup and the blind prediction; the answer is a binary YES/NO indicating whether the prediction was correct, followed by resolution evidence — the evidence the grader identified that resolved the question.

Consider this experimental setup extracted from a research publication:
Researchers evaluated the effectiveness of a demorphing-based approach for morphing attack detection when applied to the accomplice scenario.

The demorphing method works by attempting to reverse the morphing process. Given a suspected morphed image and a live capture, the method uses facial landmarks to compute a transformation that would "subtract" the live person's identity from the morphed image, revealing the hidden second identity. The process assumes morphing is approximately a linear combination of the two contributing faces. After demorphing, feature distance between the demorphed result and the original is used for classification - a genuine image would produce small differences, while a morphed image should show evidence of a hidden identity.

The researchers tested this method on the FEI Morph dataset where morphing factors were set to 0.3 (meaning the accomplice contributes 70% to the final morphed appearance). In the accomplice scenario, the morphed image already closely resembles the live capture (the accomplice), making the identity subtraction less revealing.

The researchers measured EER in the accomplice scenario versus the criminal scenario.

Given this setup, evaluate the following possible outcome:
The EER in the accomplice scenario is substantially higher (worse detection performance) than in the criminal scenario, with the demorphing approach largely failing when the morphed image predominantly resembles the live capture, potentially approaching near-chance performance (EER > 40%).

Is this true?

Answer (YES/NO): NO